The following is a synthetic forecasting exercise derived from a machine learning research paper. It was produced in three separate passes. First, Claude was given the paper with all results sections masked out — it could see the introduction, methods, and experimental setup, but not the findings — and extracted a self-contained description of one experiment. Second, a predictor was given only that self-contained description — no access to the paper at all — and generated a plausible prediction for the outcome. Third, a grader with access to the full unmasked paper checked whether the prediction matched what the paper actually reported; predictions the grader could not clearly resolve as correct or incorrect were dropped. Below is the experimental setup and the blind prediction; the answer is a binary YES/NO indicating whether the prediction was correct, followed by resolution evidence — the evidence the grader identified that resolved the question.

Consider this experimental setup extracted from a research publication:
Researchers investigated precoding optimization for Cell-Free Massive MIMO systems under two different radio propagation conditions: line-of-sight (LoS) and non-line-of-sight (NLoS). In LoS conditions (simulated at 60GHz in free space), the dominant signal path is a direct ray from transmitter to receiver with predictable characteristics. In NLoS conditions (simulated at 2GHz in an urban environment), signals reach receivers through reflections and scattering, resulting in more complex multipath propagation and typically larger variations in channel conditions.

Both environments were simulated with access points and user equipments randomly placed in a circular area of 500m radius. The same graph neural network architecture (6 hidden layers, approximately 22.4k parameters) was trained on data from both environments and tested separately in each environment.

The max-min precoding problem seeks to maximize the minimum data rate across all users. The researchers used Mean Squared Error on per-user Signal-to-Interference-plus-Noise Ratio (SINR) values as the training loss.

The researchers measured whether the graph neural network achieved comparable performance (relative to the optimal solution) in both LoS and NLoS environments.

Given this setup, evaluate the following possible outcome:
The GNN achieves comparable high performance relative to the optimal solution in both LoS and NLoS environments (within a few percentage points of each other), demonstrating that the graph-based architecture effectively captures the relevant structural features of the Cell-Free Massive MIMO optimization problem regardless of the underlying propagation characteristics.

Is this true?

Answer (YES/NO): YES